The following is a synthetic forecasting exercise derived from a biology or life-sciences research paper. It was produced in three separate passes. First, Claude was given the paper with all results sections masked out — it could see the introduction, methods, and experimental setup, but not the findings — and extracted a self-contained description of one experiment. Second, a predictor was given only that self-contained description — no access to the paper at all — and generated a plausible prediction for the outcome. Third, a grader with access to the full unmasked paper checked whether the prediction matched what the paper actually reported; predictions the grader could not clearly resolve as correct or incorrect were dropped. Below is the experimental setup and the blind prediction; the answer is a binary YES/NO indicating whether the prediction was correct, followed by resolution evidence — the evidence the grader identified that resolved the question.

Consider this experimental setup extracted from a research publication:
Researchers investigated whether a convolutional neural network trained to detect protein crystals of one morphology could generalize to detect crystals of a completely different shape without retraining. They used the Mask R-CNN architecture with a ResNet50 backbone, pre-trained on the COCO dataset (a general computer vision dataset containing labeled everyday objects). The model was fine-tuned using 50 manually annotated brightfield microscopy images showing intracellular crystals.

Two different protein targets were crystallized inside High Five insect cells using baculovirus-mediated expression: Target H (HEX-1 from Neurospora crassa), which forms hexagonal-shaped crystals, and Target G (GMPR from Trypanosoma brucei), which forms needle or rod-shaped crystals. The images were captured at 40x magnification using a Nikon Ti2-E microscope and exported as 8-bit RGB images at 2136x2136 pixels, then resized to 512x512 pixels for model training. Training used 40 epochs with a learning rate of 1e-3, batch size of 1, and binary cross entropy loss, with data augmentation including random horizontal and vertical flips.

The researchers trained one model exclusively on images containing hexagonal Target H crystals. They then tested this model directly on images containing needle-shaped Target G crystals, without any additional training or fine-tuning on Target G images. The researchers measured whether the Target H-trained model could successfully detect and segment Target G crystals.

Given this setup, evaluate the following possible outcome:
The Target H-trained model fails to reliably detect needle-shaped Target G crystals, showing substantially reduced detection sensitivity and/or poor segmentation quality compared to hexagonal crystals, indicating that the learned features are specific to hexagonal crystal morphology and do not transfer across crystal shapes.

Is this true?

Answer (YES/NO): NO